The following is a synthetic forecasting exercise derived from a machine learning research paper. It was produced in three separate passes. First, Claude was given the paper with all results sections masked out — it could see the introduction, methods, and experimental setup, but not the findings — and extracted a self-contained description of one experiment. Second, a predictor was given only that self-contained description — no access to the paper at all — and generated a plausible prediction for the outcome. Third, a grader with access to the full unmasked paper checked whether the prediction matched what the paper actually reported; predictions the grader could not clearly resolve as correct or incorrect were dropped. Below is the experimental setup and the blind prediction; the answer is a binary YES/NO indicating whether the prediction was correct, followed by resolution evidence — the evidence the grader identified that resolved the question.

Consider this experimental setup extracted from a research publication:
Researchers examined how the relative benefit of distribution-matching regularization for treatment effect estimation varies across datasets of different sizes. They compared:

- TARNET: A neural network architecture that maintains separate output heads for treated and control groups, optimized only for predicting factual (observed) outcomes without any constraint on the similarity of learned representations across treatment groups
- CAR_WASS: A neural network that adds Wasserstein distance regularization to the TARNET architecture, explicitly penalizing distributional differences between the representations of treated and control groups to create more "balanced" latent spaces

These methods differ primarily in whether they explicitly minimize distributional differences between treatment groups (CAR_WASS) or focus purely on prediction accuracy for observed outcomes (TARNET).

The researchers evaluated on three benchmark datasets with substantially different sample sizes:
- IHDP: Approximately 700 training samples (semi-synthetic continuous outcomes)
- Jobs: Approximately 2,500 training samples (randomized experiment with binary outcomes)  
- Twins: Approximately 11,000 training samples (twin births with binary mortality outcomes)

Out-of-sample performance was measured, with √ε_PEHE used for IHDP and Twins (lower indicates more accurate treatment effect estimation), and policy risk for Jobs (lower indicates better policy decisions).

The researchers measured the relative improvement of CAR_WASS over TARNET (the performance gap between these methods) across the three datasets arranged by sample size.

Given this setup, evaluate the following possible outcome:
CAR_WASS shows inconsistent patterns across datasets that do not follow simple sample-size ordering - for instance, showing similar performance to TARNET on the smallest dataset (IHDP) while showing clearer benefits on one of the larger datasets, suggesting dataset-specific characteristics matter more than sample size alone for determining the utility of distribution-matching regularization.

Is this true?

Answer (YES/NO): NO